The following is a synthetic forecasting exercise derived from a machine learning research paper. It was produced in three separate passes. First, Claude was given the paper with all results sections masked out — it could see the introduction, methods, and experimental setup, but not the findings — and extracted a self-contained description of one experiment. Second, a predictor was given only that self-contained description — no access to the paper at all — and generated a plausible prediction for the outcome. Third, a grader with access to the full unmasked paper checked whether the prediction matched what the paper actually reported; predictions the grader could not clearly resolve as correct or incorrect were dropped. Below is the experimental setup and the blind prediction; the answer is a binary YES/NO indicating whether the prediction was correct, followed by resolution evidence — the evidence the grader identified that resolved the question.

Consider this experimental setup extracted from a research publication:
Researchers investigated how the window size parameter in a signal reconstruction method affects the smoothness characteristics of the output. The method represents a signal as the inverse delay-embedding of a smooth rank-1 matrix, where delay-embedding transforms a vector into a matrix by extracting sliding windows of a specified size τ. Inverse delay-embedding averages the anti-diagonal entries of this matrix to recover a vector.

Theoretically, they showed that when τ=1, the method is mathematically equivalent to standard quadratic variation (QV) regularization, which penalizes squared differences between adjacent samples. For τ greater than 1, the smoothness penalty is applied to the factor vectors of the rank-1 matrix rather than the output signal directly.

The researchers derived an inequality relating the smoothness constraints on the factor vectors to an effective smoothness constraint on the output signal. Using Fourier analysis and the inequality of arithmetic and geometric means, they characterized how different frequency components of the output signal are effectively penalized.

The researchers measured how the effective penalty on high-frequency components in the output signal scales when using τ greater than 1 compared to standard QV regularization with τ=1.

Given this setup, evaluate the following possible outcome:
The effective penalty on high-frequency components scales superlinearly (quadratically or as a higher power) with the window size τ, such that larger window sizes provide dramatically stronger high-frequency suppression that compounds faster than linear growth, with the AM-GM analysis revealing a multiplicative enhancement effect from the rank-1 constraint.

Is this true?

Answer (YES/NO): NO